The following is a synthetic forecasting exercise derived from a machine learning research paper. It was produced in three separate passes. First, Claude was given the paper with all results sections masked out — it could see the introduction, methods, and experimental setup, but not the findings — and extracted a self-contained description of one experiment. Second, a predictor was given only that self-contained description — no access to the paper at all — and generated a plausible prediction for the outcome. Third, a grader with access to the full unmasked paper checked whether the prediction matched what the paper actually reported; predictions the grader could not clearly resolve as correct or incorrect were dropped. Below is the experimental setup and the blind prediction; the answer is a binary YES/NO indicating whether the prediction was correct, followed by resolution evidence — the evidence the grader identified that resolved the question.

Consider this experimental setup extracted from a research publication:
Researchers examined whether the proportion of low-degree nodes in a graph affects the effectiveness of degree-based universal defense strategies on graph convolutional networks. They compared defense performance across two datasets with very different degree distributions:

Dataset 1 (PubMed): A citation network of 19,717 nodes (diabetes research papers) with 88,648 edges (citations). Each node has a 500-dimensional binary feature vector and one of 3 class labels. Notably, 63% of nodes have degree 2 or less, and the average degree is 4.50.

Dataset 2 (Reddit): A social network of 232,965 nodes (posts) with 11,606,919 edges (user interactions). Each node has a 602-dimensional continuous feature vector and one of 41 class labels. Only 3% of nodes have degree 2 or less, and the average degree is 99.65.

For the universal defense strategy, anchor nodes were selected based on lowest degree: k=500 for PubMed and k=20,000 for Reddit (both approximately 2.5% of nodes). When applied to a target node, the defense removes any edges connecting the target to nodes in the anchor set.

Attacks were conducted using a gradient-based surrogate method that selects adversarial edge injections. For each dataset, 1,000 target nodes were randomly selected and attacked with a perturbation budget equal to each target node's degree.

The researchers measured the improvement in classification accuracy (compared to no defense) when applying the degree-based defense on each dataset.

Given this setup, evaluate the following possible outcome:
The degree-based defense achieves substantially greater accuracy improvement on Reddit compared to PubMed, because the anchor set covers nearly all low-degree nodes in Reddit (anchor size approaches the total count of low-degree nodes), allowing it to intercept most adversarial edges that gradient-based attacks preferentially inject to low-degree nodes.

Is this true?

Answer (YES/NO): YES